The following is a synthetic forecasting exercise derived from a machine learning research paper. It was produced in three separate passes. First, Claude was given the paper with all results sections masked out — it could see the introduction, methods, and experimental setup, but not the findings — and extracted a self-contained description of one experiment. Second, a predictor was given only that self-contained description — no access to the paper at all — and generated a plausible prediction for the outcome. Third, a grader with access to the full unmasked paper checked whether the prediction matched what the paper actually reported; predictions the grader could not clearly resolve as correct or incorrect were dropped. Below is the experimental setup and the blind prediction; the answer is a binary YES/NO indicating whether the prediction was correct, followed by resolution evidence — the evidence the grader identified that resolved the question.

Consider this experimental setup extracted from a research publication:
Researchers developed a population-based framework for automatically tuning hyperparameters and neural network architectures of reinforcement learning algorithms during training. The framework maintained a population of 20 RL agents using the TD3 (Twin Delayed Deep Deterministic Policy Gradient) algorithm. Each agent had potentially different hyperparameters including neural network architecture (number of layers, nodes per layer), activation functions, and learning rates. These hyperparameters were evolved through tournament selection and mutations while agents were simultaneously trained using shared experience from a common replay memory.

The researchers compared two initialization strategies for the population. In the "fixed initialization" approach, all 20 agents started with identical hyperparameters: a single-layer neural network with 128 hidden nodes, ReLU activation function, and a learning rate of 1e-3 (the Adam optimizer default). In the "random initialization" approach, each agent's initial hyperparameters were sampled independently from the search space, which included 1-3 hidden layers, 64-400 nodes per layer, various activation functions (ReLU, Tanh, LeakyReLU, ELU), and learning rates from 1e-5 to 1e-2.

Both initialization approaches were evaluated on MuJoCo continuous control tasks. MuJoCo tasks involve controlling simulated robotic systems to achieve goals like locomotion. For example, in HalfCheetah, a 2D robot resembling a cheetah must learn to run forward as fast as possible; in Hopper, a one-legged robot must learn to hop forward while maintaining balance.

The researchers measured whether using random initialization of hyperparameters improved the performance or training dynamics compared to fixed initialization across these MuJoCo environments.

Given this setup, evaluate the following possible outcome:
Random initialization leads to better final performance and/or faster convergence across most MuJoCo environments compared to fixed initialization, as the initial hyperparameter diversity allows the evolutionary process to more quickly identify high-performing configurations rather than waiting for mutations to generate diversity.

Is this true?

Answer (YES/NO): NO